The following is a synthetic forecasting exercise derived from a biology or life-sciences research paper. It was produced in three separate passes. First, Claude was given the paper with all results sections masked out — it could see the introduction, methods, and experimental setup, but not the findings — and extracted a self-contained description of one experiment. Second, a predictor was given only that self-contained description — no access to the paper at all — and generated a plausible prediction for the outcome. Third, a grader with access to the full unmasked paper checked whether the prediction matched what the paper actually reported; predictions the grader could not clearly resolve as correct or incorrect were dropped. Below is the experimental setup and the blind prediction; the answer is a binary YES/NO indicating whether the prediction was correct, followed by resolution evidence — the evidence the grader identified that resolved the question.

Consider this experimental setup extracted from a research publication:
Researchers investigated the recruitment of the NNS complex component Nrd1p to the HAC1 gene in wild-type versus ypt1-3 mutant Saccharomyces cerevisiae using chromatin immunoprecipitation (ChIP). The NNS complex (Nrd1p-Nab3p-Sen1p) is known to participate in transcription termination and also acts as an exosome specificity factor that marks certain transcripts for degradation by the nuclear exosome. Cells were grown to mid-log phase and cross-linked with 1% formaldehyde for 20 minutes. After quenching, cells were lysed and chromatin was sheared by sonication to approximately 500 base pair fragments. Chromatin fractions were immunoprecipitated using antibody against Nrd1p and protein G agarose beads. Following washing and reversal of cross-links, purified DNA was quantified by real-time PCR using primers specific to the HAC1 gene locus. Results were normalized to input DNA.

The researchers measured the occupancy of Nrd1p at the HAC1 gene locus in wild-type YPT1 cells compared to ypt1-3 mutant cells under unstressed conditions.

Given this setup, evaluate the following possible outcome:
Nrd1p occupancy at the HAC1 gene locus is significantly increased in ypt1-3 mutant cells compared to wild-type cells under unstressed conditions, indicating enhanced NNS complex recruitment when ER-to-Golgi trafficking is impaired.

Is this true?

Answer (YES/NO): NO